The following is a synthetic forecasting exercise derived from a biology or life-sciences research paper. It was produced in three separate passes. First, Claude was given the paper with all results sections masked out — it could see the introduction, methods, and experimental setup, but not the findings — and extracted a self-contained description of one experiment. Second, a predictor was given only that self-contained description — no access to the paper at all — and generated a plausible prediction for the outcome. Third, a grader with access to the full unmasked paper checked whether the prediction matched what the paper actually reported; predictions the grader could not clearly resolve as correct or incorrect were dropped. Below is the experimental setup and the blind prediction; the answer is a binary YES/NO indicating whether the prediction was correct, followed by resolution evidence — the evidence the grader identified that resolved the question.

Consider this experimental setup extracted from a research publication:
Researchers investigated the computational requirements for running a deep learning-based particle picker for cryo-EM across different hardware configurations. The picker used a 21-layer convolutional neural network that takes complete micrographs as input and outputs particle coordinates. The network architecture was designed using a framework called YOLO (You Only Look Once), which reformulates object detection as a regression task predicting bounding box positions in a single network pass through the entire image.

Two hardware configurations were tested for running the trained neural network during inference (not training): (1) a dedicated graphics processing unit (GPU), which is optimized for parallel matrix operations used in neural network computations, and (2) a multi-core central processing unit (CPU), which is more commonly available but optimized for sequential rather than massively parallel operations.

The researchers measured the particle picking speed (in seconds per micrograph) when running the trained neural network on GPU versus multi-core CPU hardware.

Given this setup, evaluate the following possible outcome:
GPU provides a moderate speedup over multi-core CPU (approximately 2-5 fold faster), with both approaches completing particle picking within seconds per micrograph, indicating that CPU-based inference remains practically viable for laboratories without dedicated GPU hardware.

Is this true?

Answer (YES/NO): YES